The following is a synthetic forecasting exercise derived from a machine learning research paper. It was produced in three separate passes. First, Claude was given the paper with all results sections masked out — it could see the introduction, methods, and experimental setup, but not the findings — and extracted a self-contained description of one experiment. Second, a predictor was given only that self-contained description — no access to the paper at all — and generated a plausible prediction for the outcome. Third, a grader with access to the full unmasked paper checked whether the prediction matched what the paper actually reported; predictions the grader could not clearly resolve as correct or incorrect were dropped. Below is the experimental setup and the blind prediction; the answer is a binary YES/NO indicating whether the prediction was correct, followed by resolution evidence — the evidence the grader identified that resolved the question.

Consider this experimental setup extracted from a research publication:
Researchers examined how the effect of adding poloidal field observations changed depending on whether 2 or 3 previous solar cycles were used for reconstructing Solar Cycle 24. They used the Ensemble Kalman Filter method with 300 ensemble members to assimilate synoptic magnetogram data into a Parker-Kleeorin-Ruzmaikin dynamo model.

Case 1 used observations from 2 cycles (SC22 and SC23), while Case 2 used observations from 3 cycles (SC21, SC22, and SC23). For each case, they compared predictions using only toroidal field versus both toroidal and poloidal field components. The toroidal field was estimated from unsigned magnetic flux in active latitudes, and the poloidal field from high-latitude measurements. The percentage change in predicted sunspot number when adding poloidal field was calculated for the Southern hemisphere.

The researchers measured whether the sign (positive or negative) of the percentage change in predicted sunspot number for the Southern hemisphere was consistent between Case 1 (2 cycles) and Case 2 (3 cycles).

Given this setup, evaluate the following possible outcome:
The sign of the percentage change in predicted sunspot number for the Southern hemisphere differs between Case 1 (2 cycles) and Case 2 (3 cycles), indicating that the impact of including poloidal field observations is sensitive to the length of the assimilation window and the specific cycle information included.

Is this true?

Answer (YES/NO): YES